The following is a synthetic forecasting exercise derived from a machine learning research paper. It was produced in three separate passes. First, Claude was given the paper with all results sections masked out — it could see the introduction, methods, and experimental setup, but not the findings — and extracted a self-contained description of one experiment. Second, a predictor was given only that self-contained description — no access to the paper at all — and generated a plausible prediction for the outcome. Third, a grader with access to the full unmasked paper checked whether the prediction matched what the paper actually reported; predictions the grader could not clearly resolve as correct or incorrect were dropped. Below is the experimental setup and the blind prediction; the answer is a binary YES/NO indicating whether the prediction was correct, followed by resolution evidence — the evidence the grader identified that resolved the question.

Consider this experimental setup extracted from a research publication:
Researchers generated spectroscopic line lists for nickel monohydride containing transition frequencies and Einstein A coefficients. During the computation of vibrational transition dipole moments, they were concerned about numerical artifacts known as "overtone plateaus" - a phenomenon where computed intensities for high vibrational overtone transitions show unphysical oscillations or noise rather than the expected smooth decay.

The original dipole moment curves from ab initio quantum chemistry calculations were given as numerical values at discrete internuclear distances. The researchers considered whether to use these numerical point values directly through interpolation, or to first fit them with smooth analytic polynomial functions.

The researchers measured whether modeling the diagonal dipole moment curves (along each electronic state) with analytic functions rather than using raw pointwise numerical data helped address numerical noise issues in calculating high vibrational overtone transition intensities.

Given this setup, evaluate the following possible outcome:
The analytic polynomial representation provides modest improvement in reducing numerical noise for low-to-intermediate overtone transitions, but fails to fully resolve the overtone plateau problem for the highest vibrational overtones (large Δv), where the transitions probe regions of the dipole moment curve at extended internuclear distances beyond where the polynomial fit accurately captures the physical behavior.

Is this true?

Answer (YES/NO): NO